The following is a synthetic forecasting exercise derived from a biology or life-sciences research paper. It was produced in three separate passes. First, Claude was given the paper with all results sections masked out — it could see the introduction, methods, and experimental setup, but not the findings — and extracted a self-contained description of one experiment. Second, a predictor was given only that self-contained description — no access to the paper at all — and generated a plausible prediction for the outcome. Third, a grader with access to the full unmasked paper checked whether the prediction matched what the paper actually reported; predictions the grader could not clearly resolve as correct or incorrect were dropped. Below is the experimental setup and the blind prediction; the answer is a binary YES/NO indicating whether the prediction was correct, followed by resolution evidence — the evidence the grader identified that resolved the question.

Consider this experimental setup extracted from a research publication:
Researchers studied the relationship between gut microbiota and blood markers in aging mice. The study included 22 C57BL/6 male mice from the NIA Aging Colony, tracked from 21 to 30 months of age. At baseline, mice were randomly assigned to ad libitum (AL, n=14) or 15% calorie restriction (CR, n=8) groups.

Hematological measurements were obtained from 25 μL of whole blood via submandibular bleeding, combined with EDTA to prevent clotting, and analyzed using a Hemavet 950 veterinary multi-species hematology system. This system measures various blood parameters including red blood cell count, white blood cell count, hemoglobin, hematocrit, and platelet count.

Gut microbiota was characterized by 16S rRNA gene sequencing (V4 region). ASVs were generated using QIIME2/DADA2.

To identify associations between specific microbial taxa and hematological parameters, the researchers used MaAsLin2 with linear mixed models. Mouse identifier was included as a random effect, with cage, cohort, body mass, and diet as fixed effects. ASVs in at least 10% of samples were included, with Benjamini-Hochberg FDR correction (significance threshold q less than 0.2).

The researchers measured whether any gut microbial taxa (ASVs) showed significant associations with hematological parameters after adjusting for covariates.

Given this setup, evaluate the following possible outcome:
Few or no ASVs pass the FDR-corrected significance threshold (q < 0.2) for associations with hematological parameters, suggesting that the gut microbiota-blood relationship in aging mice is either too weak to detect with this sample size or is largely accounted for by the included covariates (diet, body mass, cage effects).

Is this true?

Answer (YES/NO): NO